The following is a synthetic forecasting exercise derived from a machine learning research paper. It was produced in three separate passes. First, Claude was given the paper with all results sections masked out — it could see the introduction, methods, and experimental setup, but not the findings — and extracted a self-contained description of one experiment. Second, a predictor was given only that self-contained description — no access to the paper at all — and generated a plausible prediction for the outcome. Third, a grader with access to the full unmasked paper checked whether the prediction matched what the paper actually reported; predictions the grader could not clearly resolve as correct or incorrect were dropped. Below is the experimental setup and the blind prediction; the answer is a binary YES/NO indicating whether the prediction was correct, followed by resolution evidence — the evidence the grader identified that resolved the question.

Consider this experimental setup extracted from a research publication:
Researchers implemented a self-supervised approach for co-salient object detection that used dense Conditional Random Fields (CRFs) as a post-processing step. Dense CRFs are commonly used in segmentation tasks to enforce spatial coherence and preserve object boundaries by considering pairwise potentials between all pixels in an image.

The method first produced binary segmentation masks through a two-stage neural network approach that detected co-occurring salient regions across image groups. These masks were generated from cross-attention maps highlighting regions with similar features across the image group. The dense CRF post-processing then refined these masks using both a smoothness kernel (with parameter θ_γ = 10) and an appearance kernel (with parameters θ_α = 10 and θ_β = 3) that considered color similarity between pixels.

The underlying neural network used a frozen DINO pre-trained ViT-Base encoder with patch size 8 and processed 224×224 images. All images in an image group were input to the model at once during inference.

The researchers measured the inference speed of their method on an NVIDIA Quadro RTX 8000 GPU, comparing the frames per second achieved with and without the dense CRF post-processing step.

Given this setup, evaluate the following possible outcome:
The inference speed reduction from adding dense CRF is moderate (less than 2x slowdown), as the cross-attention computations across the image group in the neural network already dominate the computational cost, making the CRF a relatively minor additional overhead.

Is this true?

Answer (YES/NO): NO